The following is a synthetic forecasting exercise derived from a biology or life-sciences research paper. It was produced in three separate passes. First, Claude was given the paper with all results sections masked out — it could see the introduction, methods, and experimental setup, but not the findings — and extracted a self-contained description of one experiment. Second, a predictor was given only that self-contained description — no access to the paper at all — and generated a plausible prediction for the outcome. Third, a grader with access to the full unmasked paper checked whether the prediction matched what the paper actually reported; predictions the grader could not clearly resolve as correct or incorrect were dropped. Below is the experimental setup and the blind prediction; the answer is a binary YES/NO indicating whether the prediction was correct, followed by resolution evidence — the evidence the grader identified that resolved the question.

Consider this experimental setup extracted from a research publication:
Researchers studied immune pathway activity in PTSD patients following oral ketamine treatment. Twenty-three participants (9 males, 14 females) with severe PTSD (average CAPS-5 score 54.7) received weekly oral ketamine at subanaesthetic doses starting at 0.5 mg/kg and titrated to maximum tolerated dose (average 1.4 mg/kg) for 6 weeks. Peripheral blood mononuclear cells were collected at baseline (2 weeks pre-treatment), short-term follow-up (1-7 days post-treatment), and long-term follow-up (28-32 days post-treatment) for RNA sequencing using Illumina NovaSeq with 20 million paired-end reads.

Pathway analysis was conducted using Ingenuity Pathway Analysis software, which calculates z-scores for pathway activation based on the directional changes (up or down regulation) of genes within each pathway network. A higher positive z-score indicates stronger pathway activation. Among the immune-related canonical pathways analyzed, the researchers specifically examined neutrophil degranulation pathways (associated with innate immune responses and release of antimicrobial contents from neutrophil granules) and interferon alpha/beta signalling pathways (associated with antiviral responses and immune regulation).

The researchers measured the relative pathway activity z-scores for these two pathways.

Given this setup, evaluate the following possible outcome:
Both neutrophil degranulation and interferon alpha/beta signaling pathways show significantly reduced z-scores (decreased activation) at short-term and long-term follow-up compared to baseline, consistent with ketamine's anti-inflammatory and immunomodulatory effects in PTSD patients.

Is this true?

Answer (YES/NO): NO